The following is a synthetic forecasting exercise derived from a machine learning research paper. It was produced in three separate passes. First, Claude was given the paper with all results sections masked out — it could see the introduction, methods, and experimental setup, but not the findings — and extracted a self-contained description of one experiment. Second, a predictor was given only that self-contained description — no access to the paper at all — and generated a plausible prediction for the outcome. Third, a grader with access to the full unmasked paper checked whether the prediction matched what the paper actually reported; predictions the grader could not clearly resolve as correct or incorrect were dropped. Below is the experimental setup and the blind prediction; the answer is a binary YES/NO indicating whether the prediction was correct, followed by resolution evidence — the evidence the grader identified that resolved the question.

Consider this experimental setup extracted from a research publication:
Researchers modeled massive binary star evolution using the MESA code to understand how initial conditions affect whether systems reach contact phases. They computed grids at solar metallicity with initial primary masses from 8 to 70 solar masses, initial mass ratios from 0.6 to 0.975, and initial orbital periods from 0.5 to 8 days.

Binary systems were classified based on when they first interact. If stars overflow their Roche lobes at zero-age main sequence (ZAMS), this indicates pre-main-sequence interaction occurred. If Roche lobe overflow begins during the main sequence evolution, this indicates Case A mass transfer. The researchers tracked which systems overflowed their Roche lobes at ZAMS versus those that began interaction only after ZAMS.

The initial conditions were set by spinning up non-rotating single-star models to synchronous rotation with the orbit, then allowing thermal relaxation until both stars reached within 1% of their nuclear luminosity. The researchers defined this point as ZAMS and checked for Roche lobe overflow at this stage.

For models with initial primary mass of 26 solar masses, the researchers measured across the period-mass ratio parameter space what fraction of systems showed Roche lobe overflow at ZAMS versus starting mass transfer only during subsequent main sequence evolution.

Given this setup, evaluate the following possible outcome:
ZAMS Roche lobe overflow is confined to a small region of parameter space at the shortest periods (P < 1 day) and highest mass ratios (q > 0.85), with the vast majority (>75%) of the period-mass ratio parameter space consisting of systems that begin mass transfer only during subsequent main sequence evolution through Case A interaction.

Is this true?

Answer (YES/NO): NO